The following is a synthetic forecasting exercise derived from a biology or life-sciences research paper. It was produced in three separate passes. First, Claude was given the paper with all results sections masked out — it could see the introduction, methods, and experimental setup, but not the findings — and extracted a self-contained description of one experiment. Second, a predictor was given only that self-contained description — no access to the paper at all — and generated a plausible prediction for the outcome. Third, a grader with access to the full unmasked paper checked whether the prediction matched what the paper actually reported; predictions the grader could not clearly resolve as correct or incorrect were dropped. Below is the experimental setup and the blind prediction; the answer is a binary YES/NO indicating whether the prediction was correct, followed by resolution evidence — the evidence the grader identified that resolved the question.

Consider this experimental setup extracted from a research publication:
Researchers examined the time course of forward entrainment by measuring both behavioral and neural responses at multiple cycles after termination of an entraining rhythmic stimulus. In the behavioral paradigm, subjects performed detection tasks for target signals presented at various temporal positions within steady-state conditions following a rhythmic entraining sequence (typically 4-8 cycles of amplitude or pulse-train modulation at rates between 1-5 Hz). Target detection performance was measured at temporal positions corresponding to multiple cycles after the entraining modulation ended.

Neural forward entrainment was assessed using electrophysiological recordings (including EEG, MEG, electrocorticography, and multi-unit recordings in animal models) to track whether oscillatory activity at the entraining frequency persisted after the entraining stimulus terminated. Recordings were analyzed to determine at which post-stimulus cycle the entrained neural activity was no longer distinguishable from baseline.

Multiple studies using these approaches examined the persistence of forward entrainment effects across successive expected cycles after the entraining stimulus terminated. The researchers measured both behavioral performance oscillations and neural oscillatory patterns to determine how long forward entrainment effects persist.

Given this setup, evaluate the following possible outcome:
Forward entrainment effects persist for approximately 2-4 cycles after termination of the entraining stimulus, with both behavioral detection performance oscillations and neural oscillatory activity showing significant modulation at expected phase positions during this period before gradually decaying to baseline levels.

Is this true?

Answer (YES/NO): YES